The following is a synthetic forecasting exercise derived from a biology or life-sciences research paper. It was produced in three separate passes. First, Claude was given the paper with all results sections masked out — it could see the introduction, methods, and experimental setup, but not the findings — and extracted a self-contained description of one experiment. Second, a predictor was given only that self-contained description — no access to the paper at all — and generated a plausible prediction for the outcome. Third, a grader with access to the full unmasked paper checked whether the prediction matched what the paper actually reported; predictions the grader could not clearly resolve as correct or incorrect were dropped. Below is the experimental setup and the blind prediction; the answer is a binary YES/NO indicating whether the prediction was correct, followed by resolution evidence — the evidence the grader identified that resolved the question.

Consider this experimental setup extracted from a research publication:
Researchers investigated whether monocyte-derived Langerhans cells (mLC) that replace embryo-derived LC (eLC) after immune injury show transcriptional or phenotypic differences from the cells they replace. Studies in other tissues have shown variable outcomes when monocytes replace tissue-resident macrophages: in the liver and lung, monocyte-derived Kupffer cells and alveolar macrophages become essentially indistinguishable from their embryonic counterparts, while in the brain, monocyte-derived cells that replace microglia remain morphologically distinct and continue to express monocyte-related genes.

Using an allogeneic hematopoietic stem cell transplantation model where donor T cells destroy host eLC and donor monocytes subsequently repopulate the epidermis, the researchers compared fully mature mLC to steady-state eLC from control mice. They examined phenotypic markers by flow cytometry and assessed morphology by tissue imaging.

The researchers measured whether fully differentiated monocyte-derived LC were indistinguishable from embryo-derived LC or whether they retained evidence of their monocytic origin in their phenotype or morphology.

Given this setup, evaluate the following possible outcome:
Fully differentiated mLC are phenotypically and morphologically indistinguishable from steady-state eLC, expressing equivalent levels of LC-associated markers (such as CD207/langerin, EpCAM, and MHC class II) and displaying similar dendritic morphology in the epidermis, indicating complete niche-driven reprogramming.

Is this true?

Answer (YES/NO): NO